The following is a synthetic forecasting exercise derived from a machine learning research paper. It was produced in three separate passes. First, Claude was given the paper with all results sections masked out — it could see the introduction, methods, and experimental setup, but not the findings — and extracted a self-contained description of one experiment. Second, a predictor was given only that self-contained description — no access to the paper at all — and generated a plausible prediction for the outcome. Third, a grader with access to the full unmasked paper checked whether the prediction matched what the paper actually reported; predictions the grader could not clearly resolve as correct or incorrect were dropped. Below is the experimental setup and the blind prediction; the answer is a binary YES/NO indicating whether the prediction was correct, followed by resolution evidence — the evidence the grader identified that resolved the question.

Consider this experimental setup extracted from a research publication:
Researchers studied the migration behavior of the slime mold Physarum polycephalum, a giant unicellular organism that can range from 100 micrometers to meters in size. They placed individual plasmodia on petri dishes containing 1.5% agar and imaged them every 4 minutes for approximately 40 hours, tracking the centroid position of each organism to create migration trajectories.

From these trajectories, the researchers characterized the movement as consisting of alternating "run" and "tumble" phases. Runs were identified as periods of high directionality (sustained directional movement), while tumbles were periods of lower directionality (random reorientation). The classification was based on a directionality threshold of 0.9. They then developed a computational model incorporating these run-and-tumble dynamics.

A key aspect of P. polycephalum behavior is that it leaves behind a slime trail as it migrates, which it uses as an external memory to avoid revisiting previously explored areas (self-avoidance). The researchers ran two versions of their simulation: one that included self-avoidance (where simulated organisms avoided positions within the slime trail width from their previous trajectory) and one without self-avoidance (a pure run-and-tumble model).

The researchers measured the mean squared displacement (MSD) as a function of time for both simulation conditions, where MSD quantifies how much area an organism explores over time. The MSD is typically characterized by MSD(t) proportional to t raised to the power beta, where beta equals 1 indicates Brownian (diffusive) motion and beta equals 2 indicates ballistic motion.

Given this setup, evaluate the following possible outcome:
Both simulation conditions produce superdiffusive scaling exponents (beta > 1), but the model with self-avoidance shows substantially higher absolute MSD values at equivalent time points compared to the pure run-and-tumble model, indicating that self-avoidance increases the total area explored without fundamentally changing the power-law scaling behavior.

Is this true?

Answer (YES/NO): NO